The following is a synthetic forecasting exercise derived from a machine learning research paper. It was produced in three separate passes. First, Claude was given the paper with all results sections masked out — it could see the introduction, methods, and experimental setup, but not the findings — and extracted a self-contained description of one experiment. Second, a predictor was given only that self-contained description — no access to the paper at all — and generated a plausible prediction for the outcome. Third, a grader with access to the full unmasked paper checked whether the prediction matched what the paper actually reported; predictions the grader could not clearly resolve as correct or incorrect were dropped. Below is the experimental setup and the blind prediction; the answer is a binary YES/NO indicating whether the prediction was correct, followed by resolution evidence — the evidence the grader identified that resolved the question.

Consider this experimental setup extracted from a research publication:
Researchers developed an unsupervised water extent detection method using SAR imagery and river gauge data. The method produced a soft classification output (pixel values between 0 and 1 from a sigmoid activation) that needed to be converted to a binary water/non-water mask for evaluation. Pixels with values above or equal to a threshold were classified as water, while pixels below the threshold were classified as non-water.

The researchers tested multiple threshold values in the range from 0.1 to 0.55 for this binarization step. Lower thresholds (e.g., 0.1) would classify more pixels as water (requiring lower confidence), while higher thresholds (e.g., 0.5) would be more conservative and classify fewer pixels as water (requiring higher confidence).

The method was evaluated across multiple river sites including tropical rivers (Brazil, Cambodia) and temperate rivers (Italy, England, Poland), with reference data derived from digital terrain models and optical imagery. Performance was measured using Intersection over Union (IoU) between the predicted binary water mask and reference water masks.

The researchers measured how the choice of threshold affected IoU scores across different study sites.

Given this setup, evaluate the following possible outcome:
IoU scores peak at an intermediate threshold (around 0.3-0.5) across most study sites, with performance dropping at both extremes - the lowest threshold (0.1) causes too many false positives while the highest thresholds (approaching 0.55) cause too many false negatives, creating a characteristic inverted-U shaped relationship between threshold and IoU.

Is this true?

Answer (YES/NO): NO